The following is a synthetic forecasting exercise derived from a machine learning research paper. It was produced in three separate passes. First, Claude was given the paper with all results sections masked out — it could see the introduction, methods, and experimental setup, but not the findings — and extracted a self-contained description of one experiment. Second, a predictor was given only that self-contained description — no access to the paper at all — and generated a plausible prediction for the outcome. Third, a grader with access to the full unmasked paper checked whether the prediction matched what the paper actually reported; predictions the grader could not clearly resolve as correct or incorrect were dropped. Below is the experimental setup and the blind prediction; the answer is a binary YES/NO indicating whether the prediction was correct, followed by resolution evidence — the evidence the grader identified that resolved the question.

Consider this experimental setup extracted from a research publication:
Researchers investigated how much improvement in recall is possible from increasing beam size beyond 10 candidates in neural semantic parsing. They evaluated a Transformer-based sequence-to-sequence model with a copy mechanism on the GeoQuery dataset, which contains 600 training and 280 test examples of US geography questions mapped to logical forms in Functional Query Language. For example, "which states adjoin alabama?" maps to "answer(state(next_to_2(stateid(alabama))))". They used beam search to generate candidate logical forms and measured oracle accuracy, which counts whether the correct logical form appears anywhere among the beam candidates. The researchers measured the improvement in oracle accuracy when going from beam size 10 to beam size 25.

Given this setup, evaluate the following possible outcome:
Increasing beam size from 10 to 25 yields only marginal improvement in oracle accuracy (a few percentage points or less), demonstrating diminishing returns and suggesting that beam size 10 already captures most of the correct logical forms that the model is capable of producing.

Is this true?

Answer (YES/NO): YES